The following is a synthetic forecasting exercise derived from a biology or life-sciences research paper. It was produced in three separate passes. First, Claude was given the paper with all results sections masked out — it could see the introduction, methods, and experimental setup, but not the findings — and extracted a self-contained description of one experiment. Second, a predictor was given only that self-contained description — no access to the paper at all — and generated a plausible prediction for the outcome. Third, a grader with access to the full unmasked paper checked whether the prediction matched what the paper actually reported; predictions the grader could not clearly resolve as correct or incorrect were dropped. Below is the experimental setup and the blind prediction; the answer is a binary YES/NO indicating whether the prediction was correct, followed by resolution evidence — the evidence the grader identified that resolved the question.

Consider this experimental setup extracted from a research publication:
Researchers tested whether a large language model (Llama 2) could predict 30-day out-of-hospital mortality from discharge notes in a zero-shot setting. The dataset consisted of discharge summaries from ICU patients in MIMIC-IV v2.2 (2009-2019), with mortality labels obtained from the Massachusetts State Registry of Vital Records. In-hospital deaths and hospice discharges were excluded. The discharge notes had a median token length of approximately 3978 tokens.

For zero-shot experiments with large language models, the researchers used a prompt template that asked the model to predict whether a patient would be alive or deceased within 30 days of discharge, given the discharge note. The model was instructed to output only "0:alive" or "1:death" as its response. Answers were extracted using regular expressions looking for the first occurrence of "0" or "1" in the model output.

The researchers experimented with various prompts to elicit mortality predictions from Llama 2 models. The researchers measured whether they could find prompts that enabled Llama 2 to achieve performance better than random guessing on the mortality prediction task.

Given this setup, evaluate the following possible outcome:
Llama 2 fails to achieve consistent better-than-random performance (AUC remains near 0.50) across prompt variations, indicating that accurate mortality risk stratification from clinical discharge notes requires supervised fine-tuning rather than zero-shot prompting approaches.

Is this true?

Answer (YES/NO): NO